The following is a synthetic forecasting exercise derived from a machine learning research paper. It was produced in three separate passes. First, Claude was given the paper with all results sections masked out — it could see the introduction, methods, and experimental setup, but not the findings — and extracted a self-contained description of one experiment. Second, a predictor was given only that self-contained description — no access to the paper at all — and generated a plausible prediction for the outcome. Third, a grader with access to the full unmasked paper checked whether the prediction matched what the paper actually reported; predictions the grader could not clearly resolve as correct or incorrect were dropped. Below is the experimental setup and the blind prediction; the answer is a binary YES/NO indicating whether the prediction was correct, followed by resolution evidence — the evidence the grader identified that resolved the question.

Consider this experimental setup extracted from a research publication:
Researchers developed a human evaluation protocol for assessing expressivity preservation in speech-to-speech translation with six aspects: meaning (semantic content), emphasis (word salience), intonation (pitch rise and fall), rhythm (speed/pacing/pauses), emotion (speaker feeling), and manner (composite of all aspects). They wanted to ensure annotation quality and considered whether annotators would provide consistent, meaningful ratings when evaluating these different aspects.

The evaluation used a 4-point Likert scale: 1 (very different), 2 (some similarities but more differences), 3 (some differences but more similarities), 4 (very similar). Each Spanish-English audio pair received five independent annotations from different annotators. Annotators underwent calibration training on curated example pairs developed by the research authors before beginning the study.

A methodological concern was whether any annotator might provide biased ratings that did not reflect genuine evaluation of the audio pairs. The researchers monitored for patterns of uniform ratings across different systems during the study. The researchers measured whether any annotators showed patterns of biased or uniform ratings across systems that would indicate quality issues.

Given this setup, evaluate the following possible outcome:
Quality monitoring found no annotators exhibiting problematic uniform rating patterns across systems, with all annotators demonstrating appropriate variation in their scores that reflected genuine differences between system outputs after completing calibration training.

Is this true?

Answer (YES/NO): NO